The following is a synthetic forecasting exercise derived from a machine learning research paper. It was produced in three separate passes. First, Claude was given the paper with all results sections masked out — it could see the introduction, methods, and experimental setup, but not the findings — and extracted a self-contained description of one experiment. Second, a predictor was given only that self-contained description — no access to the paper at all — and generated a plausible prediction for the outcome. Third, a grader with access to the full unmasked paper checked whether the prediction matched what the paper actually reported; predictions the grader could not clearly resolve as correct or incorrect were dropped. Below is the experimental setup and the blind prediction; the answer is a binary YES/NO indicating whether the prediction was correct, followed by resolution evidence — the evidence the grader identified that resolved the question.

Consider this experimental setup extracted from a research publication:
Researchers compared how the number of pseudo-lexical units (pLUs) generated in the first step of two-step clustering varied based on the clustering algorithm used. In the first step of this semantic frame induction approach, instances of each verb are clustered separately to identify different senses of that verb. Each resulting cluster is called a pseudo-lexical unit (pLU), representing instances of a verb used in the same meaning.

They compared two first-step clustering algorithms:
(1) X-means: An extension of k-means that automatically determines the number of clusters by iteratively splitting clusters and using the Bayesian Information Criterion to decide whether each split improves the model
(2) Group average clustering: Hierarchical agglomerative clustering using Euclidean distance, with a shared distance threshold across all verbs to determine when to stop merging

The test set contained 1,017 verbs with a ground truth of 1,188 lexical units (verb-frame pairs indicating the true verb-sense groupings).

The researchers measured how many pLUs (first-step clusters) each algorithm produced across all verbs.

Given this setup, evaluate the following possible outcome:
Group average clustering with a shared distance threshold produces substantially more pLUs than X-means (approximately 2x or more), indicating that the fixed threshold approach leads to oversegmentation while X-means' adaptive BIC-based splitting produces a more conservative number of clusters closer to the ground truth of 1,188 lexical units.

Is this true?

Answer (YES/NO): NO